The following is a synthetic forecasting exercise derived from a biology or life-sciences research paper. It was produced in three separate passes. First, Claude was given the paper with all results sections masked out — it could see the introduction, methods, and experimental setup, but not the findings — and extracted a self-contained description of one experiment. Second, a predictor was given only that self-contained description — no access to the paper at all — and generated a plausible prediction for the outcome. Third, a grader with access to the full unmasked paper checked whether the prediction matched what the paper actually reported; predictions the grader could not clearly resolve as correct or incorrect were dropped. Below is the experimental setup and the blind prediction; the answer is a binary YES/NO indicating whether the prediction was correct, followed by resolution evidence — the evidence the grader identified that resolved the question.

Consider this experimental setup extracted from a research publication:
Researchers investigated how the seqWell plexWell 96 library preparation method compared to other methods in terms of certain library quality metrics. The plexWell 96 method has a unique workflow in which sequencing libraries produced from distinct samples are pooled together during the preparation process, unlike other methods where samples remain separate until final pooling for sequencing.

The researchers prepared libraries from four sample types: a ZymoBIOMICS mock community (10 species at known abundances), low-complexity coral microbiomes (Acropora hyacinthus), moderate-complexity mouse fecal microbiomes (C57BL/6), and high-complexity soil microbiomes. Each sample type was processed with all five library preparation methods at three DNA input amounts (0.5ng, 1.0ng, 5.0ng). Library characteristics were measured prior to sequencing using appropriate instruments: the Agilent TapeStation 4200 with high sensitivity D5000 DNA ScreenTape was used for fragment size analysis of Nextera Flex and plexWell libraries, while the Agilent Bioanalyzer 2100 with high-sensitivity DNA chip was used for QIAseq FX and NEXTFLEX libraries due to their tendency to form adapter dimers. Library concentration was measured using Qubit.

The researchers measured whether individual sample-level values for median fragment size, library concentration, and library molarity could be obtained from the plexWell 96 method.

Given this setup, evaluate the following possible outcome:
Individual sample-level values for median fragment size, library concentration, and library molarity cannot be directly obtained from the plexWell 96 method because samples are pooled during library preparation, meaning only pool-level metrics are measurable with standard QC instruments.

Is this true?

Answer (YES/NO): YES